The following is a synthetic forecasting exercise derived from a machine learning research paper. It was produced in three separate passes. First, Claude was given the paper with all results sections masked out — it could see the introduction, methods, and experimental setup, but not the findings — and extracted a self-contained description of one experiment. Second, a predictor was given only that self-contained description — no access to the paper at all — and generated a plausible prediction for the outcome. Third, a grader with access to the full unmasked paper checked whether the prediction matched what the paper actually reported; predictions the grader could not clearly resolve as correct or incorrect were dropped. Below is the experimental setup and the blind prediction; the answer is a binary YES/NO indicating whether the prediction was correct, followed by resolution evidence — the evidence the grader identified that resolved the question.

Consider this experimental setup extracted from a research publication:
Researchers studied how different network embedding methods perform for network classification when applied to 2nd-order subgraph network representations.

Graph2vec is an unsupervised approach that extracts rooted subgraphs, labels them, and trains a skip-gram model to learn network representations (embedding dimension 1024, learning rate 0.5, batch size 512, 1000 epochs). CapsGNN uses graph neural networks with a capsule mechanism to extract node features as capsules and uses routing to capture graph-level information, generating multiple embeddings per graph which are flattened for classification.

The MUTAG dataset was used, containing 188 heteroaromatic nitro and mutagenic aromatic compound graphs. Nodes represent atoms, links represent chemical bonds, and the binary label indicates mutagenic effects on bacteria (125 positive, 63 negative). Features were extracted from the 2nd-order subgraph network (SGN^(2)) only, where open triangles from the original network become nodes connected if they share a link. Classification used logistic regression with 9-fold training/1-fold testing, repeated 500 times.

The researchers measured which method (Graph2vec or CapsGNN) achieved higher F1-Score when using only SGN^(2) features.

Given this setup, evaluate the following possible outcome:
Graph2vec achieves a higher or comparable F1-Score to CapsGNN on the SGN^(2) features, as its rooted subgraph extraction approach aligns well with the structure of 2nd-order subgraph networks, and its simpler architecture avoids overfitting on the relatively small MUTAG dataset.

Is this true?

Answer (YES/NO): NO